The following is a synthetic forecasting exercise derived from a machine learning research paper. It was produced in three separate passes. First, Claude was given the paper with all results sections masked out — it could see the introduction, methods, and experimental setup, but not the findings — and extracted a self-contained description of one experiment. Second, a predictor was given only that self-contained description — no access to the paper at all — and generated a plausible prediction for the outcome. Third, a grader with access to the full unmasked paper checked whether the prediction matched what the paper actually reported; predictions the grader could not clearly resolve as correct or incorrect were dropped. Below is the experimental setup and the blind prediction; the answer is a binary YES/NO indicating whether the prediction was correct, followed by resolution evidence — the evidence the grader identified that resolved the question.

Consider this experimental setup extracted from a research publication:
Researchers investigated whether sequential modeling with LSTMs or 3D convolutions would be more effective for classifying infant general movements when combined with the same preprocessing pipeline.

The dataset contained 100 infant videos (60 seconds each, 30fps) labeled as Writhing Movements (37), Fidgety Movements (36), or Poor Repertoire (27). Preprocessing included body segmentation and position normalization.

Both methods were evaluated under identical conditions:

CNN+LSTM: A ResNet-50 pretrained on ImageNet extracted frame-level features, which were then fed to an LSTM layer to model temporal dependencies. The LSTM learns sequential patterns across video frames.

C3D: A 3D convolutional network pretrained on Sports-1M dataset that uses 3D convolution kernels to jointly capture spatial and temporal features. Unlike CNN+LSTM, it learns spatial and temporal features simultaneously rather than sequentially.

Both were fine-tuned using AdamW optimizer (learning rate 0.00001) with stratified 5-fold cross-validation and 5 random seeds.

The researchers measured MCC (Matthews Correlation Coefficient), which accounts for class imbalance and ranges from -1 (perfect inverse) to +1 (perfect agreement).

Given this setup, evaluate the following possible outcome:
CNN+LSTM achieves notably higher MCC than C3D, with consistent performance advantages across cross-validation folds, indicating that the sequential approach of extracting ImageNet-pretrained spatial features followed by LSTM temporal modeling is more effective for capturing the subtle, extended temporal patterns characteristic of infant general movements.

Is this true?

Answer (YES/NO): NO